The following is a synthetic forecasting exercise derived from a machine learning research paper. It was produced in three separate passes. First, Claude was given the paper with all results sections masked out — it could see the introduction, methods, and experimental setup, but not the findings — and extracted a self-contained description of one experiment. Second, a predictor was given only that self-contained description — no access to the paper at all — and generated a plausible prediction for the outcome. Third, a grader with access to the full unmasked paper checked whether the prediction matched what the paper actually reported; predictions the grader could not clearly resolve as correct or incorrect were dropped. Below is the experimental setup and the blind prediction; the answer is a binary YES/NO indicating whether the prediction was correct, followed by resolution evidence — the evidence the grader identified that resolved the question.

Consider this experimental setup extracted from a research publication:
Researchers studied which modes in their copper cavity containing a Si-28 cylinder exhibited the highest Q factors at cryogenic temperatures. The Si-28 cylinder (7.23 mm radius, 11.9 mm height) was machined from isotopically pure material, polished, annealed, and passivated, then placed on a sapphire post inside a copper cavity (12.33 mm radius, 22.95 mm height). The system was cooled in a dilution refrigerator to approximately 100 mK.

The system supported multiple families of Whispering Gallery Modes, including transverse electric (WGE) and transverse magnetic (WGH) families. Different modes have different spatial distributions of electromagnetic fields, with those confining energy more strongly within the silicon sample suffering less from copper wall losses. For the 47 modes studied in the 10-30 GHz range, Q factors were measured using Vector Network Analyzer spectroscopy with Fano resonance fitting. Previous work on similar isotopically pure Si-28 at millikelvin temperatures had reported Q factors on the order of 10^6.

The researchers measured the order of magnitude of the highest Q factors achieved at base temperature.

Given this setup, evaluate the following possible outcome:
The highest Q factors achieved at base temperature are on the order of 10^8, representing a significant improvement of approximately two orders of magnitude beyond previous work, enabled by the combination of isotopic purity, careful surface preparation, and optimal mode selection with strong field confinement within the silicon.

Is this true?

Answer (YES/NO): NO